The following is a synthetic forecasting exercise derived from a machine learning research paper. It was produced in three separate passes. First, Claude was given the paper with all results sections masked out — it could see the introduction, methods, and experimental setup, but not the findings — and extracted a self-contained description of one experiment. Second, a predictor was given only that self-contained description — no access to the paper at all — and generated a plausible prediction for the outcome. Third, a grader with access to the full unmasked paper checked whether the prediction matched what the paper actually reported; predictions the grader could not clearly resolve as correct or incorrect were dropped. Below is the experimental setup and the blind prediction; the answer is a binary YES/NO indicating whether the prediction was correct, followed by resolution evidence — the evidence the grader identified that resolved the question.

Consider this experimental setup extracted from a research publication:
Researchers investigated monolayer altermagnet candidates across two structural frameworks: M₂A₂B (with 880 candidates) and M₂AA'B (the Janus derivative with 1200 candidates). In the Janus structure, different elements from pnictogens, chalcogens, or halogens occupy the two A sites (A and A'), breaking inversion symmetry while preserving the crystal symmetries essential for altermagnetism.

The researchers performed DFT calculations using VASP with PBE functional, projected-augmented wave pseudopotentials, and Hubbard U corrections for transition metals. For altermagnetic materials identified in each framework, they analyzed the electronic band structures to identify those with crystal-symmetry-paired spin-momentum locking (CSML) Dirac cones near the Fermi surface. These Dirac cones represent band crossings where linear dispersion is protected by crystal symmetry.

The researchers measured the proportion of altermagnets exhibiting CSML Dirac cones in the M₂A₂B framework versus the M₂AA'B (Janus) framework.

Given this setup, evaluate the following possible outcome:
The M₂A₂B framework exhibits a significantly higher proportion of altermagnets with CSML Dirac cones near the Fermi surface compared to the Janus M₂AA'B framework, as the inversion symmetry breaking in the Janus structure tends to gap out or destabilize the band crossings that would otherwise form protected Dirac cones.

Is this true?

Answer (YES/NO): NO